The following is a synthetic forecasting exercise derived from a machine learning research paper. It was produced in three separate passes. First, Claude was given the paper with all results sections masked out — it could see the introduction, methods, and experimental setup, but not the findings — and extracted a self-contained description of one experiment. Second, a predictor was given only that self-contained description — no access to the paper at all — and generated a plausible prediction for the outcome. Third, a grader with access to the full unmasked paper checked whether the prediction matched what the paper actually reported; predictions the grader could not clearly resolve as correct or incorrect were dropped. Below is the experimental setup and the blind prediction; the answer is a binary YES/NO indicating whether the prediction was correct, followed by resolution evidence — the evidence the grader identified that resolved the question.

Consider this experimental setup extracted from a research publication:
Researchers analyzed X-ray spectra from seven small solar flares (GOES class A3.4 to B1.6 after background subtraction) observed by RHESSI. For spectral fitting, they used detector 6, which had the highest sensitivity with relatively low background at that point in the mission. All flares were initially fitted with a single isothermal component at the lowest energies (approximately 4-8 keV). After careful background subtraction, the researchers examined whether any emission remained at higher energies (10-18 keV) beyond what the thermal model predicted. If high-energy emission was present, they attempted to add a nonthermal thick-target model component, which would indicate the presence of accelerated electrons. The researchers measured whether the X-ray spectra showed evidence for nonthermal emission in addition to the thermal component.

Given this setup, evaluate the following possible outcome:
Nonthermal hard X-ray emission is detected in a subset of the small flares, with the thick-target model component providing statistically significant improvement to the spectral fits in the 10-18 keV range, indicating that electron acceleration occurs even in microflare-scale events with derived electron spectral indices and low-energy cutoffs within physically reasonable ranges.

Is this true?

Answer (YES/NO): NO